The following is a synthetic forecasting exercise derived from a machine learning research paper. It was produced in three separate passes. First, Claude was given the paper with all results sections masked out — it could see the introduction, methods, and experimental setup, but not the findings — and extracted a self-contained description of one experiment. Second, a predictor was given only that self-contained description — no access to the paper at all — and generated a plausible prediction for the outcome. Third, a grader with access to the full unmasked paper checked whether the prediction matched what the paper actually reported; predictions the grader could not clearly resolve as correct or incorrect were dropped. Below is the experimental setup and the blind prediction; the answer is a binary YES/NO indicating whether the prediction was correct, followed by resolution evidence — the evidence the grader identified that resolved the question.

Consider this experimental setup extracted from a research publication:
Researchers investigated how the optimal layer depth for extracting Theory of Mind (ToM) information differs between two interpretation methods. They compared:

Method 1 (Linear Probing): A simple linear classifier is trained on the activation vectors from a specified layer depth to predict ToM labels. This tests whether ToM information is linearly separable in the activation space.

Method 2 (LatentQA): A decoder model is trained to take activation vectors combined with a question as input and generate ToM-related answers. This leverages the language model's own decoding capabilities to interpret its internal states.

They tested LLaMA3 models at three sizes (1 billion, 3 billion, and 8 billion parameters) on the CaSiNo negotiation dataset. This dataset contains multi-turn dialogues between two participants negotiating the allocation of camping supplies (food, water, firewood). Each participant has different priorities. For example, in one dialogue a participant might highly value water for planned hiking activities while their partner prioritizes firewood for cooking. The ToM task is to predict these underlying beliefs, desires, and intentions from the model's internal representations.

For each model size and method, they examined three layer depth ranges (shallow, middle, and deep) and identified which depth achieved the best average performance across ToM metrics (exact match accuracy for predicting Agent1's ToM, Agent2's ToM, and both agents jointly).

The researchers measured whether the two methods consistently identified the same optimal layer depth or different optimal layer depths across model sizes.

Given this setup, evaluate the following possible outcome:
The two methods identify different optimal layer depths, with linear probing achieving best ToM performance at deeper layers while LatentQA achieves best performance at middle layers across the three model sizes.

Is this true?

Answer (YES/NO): NO